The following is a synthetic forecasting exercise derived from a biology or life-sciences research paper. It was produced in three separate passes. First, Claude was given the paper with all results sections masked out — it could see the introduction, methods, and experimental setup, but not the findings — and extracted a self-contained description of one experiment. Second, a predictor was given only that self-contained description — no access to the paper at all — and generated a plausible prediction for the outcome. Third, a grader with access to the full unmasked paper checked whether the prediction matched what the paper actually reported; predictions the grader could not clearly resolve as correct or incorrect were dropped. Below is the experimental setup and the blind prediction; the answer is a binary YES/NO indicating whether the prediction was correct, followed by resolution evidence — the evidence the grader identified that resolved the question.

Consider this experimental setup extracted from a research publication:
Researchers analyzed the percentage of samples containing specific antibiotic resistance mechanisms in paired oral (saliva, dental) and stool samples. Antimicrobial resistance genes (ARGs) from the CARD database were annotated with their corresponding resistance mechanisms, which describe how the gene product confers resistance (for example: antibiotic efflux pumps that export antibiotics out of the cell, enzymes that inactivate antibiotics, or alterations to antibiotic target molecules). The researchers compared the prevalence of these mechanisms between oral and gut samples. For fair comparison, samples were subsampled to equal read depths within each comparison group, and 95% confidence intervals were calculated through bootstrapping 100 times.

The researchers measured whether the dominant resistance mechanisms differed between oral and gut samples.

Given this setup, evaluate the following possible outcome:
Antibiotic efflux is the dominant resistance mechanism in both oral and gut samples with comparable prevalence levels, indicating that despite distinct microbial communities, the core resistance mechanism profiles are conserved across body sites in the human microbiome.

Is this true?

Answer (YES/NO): NO